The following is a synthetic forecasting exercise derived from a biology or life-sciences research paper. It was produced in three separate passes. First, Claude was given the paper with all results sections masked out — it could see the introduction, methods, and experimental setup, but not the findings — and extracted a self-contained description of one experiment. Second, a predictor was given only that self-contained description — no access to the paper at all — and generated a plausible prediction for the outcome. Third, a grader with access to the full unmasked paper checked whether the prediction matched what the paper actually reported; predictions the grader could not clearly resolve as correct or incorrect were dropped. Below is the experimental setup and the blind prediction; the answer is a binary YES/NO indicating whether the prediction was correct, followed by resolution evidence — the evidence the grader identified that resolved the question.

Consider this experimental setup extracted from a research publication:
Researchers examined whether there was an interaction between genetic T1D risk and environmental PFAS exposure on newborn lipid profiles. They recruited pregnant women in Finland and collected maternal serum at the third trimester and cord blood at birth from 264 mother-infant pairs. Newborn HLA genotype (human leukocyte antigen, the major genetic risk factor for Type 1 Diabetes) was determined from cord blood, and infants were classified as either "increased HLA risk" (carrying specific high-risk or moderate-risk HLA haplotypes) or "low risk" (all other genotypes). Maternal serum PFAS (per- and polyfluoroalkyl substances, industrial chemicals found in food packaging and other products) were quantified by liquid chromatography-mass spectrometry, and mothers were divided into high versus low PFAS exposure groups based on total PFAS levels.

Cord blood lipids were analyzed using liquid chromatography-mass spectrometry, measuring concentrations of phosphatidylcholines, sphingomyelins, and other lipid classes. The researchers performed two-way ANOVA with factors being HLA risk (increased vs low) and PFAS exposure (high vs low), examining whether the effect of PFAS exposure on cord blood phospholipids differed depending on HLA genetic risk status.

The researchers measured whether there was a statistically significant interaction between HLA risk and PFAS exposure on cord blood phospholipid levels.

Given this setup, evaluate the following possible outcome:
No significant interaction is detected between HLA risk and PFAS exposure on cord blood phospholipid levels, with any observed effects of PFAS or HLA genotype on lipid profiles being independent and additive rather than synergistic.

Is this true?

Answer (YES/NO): NO